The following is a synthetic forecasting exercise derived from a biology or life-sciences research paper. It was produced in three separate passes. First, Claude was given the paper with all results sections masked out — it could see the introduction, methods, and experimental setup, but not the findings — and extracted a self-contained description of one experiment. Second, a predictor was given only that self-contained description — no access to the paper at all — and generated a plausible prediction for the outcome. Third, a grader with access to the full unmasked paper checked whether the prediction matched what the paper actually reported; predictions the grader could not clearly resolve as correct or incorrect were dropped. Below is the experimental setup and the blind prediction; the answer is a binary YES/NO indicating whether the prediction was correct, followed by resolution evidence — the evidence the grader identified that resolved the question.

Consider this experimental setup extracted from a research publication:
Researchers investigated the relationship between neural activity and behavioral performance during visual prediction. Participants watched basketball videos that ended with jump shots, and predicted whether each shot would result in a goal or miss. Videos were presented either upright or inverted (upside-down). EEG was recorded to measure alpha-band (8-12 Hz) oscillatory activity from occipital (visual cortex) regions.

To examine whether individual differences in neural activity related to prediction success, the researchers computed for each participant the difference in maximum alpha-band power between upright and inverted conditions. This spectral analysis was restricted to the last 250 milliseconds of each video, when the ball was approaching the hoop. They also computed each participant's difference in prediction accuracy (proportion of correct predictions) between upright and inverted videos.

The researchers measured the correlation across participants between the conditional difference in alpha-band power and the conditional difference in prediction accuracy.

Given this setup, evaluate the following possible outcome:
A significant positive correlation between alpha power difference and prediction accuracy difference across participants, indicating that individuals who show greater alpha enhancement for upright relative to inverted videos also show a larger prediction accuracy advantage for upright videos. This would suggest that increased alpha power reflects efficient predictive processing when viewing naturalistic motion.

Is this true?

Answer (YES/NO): YES